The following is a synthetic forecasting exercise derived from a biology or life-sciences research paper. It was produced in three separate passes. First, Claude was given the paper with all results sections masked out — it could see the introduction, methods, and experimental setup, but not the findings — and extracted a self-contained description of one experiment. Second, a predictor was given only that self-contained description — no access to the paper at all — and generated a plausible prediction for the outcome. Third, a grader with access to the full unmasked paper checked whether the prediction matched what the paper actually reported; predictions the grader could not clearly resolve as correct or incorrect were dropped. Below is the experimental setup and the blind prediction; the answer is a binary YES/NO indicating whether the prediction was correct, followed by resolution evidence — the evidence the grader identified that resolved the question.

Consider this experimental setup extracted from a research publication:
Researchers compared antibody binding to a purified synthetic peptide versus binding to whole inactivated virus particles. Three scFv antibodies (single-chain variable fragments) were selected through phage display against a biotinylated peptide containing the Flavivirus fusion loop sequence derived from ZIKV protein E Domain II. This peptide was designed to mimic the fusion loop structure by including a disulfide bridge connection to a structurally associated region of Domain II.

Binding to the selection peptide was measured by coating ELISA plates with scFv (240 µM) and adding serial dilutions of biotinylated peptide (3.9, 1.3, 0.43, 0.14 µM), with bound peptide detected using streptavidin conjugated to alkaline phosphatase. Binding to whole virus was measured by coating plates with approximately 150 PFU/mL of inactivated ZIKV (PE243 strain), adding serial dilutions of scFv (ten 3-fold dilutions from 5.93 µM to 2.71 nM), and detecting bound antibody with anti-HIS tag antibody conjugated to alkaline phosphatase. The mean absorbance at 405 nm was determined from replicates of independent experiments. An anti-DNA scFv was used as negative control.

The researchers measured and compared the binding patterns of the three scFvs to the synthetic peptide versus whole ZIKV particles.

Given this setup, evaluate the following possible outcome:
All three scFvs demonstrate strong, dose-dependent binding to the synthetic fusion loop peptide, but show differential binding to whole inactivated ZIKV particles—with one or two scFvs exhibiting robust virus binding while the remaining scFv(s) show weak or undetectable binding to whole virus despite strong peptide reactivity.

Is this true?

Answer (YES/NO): NO